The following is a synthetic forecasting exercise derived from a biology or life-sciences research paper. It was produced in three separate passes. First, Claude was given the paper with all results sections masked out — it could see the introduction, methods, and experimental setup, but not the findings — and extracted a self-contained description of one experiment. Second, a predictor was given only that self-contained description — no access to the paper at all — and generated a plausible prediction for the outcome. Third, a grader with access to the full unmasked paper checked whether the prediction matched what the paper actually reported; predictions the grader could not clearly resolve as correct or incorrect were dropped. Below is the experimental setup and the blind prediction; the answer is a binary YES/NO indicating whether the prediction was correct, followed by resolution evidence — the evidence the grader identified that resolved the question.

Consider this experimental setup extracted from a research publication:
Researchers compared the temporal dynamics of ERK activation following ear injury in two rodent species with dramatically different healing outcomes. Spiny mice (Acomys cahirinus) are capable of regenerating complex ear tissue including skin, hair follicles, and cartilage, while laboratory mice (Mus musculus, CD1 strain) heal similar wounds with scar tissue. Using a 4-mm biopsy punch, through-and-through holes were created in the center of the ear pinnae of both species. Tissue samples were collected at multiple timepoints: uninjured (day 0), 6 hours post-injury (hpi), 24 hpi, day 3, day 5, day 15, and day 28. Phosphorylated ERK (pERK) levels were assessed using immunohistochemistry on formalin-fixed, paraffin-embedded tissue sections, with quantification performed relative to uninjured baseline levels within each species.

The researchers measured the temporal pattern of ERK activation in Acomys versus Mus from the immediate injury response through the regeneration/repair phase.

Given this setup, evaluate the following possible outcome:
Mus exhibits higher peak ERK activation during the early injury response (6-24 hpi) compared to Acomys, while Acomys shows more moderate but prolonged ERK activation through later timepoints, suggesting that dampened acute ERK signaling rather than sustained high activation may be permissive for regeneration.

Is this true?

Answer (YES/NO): NO